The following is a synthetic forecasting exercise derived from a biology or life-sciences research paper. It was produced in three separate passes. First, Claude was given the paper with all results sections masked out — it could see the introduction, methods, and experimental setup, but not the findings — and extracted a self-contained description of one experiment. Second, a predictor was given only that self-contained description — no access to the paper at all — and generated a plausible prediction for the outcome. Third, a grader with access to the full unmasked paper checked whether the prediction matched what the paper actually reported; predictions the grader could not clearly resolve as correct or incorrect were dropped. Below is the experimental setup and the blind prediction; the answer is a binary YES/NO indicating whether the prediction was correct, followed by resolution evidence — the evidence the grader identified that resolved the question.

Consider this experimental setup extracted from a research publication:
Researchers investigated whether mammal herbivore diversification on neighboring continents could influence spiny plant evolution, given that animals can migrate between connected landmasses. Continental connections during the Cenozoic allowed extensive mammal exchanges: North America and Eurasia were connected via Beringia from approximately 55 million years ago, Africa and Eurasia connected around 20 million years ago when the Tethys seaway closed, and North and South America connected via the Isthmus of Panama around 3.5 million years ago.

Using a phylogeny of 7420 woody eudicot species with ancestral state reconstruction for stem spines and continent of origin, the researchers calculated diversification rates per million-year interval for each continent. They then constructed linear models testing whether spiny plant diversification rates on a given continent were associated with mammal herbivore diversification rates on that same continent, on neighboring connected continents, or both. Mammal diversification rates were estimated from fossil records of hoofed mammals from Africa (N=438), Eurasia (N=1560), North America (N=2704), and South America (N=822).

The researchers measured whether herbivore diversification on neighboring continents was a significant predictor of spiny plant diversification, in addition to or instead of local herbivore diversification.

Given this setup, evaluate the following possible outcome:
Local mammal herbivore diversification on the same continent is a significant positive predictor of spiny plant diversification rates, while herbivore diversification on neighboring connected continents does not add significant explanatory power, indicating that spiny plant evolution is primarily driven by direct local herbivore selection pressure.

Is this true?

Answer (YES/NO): NO